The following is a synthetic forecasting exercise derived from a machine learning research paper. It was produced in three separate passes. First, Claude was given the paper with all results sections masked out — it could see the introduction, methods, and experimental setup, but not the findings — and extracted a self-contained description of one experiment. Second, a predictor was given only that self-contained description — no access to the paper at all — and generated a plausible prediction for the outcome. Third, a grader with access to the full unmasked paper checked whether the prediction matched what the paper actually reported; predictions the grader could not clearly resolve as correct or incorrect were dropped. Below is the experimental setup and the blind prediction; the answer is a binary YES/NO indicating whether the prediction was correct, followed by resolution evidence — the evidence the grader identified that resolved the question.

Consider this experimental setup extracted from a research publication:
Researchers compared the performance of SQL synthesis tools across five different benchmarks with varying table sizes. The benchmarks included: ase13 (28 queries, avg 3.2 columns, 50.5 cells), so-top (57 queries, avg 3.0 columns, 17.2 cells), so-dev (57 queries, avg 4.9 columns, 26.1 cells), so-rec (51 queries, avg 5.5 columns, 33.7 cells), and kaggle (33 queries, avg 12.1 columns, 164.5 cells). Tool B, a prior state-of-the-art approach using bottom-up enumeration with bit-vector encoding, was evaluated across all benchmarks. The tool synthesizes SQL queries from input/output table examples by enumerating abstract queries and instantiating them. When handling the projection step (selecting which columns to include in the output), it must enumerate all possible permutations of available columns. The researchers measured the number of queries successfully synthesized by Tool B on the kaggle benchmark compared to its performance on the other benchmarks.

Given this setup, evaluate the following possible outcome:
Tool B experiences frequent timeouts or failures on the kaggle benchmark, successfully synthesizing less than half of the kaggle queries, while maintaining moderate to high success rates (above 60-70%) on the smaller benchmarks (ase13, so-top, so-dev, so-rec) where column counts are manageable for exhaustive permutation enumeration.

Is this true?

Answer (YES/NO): NO